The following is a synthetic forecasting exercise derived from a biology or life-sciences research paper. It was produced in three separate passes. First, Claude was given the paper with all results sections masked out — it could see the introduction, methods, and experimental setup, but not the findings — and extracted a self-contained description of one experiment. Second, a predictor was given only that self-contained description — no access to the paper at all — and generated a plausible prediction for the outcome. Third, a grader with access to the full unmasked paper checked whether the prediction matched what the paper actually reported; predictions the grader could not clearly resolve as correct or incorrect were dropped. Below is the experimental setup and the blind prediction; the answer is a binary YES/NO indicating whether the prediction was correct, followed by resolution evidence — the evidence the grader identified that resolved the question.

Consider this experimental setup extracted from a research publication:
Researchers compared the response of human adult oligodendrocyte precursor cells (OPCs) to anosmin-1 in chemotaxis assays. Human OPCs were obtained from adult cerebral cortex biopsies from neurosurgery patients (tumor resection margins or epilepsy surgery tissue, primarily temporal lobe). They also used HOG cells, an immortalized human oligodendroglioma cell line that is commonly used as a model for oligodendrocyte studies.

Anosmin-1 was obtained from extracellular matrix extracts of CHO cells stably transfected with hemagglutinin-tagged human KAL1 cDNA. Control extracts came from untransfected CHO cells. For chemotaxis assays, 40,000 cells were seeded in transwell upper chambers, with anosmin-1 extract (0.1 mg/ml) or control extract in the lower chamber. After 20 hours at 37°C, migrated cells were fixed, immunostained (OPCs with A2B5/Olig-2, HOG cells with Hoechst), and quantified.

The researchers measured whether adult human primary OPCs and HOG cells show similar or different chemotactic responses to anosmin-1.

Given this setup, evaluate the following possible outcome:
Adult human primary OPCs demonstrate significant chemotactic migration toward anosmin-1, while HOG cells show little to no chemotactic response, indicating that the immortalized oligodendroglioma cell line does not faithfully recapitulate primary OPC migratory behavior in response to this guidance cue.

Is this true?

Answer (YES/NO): NO